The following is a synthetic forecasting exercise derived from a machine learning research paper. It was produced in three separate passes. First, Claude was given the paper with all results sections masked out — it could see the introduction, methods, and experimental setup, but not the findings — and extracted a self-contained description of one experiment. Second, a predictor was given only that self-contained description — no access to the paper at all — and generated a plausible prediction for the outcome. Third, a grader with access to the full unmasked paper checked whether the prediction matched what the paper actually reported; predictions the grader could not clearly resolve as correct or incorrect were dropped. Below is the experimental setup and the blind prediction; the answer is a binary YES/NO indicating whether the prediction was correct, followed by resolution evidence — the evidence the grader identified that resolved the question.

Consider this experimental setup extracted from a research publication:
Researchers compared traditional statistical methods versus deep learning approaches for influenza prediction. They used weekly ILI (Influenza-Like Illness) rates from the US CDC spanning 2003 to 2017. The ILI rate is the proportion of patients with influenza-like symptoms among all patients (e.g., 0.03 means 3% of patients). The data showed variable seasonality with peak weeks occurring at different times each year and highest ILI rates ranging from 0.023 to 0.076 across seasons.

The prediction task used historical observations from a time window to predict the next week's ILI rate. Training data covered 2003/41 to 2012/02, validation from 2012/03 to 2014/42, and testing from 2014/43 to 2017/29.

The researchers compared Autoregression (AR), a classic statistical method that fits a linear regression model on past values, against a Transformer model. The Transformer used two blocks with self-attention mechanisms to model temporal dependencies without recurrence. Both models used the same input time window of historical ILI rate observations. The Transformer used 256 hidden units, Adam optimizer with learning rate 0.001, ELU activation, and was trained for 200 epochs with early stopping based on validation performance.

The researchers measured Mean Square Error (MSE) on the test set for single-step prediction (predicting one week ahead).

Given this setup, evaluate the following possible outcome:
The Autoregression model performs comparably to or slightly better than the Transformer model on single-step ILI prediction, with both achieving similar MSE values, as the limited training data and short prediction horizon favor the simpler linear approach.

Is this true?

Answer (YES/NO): NO